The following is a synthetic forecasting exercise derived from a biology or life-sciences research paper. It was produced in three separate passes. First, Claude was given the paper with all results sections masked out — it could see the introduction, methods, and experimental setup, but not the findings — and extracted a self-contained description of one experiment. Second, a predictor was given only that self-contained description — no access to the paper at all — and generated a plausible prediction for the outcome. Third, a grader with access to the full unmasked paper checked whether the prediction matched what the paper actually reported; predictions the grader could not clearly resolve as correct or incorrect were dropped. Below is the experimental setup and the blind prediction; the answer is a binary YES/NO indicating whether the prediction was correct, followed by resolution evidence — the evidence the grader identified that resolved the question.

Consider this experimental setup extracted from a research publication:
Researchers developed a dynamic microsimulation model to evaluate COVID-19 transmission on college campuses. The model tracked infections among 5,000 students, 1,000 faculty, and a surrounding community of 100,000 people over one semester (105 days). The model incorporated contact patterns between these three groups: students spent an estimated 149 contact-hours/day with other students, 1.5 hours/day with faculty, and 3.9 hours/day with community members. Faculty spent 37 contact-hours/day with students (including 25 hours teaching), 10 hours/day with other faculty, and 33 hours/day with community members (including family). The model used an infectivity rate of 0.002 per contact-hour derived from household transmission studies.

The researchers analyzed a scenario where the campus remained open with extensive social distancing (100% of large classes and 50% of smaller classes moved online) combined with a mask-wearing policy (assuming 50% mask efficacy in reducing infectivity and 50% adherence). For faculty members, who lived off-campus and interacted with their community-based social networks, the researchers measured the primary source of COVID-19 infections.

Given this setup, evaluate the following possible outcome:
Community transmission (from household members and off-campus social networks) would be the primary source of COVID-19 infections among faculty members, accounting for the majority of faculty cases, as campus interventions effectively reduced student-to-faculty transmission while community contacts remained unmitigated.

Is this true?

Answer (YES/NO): YES